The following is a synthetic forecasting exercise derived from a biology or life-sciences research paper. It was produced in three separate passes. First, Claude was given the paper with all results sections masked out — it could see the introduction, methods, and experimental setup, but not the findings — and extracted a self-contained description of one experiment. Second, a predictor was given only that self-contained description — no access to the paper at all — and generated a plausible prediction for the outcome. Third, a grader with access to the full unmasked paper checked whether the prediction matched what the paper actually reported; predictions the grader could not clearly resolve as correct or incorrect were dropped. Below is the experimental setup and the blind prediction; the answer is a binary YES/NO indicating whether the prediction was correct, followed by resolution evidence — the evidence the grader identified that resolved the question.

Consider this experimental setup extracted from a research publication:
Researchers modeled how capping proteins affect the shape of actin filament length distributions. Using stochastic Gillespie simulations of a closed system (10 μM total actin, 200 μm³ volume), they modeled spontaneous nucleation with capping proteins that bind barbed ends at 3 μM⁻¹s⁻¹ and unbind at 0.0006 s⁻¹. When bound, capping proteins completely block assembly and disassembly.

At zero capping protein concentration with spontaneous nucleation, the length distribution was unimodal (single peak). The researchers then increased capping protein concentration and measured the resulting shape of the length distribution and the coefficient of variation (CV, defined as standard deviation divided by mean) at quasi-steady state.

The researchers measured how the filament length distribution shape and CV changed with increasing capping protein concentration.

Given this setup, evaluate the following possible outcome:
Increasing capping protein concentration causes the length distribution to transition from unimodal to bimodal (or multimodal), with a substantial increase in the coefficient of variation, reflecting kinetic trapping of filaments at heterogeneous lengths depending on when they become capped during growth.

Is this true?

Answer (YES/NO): NO